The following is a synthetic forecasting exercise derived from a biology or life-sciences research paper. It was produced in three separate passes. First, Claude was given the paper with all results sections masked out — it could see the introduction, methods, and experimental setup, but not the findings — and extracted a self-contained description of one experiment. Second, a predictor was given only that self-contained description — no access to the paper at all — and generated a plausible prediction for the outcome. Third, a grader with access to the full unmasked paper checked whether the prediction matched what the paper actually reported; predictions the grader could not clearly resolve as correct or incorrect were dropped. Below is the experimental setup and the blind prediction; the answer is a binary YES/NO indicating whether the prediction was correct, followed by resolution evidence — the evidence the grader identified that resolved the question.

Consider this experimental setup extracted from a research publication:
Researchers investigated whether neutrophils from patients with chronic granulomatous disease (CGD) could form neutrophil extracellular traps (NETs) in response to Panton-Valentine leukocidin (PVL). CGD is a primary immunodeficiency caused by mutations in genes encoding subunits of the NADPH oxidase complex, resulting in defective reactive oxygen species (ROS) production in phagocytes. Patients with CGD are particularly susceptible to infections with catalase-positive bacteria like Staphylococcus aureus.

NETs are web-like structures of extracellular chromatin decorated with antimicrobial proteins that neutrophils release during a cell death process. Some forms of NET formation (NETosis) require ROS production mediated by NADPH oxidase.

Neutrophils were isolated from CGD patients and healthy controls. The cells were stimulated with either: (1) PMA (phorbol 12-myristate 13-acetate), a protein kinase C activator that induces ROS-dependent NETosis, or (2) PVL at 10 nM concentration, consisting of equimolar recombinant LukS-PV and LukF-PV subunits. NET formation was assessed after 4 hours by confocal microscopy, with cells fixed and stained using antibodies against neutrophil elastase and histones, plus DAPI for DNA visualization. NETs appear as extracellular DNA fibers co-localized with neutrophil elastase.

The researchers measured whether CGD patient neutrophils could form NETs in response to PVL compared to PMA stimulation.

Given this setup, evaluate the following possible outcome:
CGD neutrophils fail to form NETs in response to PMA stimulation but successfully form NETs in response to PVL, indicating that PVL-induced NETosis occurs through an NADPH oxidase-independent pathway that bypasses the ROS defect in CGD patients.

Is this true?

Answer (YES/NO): YES